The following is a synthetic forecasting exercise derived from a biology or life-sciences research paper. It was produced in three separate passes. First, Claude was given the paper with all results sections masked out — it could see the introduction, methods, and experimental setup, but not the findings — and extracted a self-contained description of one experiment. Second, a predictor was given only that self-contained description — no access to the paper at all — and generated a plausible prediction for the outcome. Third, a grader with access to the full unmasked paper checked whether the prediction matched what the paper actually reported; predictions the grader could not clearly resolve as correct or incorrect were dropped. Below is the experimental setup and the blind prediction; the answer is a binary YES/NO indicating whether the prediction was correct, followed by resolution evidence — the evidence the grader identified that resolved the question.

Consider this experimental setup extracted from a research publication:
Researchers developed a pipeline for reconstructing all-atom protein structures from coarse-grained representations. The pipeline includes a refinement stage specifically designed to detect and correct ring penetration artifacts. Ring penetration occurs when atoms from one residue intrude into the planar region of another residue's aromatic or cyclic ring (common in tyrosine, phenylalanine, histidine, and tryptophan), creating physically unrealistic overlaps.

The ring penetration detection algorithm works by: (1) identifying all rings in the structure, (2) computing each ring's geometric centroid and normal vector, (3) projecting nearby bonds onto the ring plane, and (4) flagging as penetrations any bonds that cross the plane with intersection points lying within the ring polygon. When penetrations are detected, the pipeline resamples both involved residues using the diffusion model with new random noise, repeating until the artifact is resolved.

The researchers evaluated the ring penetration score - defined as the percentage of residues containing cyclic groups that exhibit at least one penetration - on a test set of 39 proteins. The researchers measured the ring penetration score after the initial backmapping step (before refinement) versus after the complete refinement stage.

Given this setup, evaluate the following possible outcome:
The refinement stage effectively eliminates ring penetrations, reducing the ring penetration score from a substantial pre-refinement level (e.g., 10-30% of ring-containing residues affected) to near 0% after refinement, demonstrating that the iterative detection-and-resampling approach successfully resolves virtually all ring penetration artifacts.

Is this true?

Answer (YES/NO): NO